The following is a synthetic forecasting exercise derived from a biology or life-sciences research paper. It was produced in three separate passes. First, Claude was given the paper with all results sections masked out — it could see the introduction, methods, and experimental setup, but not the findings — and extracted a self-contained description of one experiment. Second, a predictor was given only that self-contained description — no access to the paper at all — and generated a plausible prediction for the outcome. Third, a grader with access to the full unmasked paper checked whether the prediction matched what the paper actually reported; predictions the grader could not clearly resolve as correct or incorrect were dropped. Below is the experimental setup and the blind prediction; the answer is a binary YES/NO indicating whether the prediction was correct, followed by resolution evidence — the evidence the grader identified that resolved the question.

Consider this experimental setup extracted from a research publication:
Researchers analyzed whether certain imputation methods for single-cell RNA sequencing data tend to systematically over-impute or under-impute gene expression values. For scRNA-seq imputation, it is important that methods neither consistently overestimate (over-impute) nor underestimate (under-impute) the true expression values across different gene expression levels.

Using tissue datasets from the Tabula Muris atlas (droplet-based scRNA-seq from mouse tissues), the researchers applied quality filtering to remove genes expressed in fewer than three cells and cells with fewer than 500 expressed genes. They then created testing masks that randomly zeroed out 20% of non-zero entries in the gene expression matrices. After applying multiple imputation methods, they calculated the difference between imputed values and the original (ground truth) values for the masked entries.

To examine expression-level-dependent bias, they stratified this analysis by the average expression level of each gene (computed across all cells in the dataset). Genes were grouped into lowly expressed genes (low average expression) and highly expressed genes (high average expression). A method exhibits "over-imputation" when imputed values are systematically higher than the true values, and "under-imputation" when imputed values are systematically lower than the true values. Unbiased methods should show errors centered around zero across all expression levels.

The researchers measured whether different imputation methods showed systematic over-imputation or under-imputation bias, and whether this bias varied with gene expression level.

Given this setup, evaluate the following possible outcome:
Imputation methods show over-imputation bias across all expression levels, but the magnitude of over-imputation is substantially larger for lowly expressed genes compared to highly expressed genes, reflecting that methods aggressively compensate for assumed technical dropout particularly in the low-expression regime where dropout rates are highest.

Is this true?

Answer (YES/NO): NO